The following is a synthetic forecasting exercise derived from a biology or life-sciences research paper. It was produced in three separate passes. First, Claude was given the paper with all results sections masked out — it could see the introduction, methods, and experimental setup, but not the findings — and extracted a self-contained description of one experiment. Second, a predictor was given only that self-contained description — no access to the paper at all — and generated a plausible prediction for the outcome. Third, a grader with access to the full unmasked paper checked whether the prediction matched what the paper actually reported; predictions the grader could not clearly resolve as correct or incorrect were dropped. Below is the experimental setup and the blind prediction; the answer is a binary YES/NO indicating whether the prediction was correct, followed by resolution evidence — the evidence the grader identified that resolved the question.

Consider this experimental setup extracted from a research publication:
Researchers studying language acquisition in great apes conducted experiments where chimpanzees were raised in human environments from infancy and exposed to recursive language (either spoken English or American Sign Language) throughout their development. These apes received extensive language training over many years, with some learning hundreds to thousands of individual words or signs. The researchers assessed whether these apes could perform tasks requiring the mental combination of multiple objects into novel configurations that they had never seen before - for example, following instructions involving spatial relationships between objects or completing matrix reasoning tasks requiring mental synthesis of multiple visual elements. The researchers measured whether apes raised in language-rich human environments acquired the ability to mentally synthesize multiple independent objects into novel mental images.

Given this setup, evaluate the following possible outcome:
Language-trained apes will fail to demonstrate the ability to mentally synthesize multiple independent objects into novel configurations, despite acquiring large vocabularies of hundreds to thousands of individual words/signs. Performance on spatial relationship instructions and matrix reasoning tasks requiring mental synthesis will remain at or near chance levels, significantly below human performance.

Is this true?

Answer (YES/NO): YES